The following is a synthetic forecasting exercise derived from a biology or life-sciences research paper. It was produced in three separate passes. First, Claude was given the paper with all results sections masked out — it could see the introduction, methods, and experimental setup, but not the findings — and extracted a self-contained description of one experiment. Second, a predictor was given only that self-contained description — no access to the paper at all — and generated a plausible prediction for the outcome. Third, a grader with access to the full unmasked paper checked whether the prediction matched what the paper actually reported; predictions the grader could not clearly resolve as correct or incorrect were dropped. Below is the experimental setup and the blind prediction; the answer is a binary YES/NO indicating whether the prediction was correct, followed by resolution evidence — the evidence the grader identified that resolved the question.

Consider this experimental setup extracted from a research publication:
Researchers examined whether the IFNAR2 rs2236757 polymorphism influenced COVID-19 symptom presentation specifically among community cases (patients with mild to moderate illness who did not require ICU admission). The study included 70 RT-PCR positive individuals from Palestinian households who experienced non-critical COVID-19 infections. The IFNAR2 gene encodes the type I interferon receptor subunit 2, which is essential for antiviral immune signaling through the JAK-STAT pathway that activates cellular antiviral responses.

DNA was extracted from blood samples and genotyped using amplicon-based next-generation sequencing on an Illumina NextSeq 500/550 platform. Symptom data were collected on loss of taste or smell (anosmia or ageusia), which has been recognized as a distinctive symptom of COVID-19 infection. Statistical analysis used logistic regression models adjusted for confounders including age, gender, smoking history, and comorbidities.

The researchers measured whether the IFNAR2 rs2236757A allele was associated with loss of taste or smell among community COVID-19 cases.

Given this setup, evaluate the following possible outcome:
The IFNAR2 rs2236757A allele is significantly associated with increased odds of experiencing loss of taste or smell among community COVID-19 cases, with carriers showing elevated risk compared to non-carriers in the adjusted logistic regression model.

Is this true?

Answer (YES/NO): YES